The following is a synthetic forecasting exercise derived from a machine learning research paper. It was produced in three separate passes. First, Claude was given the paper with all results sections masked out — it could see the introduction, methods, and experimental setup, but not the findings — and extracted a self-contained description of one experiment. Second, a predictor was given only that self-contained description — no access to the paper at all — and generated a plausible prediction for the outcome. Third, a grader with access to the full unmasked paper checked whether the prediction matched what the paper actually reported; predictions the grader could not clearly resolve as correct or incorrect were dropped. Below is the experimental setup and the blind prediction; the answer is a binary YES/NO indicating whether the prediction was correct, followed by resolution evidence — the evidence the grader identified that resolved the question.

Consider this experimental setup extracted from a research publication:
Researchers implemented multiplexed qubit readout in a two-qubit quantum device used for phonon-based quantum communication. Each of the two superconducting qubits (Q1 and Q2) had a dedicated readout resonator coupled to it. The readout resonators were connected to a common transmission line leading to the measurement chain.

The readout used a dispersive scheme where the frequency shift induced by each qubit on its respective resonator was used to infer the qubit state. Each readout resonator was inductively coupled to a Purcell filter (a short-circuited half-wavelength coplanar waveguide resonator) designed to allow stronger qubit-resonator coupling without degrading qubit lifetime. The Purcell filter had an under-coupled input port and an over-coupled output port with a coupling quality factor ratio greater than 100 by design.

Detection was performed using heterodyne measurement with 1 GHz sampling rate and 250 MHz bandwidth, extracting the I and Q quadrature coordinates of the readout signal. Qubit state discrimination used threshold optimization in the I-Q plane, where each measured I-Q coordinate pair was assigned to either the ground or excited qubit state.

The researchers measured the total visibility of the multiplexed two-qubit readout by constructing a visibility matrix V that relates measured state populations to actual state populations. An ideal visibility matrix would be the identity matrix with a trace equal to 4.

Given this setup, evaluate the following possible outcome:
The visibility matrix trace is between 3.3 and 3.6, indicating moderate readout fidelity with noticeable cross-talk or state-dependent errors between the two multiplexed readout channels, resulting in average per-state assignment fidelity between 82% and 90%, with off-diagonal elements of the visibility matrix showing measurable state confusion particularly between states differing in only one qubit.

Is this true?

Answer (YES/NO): NO